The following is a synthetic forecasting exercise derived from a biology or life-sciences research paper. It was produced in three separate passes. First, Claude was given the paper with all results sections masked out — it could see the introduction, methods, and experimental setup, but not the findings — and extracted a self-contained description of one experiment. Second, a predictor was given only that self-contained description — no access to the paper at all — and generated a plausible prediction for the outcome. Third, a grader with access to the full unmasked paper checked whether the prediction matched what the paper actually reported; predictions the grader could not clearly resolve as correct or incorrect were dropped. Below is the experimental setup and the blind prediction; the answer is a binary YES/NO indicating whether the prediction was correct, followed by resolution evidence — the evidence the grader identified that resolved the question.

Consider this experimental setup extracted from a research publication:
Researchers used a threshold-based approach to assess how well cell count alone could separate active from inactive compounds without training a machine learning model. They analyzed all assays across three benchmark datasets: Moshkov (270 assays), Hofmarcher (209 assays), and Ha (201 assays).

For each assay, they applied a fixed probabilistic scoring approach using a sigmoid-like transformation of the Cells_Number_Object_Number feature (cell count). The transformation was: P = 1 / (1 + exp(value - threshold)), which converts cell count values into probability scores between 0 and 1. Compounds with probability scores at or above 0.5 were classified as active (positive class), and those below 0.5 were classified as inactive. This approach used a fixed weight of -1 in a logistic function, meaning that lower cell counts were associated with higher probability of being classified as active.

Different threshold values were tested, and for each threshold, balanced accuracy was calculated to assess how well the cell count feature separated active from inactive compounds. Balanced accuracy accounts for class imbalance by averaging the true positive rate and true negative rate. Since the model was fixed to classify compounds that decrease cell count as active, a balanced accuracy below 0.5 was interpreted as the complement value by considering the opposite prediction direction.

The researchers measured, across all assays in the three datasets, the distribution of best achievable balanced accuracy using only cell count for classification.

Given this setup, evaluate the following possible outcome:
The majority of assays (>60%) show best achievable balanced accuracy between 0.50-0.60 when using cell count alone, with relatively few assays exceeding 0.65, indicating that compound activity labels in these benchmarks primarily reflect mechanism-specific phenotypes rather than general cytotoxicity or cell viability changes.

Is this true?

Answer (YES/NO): NO